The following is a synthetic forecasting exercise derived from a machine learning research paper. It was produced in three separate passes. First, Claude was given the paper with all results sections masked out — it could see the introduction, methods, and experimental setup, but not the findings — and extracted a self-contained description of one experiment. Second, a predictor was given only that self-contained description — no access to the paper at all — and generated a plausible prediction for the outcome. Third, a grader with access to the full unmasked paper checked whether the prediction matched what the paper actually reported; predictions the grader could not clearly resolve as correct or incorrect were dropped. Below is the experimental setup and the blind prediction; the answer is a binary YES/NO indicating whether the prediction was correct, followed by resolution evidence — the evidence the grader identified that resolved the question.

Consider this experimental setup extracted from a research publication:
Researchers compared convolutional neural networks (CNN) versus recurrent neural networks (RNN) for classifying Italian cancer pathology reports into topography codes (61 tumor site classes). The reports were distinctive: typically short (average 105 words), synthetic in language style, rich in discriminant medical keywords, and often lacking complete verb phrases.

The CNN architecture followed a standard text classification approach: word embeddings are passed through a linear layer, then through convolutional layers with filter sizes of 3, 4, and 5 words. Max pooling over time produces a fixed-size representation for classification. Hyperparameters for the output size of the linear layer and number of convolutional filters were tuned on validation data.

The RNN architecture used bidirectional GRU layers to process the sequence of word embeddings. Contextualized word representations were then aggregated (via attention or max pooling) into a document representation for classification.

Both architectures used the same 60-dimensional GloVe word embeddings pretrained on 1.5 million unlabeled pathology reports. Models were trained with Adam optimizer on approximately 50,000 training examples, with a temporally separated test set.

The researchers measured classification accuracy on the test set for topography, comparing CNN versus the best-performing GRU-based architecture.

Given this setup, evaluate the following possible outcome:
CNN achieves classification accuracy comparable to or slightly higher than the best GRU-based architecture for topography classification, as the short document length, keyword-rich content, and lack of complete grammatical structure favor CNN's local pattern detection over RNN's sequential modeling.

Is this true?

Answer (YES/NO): NO